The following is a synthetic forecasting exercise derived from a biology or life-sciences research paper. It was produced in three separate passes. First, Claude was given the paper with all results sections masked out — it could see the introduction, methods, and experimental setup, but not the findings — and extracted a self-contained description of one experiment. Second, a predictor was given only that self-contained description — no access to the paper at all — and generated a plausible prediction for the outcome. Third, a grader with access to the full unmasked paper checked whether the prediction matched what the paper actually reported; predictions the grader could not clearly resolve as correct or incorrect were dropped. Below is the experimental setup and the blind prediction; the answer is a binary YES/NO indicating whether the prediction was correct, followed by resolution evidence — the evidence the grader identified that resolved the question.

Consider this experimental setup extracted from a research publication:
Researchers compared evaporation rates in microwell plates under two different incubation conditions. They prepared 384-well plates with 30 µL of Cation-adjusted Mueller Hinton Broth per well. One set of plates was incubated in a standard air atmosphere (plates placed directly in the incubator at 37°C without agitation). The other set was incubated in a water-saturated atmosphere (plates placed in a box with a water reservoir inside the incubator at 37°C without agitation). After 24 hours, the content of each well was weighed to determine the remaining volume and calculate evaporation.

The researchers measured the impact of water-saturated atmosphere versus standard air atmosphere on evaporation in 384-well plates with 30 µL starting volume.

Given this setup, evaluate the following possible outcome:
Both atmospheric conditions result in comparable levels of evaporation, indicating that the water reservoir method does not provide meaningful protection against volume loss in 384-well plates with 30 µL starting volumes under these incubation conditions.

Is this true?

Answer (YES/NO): NO